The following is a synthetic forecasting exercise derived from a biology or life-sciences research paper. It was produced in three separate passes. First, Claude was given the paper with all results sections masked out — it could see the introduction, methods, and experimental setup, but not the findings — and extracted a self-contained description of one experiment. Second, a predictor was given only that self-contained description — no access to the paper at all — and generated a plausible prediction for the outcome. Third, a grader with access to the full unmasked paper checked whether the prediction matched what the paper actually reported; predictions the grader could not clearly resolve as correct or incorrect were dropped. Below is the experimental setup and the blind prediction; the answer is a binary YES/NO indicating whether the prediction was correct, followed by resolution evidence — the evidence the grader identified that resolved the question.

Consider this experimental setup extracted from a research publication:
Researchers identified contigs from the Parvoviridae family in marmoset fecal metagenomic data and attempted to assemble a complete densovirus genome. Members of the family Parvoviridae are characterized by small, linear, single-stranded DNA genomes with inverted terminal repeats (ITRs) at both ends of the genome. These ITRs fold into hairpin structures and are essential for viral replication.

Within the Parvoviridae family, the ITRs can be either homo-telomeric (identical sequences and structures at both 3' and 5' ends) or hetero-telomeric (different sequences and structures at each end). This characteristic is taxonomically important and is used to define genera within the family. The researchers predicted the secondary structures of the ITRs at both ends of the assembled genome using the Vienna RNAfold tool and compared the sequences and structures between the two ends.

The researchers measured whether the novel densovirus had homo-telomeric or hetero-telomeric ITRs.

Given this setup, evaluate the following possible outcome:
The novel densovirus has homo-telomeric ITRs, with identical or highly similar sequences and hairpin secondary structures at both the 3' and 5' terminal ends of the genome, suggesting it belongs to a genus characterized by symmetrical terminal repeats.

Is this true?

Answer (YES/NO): NO